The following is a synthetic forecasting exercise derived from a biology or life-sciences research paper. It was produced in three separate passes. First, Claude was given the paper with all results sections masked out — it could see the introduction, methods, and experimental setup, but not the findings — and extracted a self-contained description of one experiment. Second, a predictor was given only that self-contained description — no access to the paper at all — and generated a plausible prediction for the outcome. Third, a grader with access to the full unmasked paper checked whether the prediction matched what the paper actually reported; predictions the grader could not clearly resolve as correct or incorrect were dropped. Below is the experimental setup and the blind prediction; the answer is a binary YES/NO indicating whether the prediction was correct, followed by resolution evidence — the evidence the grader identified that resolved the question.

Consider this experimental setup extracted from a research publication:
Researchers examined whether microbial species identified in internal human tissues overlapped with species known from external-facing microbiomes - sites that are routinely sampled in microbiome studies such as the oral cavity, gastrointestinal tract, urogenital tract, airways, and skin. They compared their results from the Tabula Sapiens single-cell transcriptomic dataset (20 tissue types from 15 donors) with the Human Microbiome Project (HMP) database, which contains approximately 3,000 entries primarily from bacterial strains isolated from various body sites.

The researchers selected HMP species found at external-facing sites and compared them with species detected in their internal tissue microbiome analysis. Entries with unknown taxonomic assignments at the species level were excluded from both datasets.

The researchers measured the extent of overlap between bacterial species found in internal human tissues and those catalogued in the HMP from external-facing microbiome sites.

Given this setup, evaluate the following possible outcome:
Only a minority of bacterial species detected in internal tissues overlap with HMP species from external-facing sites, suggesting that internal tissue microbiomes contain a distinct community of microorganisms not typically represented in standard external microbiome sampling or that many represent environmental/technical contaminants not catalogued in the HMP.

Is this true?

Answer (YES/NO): YES